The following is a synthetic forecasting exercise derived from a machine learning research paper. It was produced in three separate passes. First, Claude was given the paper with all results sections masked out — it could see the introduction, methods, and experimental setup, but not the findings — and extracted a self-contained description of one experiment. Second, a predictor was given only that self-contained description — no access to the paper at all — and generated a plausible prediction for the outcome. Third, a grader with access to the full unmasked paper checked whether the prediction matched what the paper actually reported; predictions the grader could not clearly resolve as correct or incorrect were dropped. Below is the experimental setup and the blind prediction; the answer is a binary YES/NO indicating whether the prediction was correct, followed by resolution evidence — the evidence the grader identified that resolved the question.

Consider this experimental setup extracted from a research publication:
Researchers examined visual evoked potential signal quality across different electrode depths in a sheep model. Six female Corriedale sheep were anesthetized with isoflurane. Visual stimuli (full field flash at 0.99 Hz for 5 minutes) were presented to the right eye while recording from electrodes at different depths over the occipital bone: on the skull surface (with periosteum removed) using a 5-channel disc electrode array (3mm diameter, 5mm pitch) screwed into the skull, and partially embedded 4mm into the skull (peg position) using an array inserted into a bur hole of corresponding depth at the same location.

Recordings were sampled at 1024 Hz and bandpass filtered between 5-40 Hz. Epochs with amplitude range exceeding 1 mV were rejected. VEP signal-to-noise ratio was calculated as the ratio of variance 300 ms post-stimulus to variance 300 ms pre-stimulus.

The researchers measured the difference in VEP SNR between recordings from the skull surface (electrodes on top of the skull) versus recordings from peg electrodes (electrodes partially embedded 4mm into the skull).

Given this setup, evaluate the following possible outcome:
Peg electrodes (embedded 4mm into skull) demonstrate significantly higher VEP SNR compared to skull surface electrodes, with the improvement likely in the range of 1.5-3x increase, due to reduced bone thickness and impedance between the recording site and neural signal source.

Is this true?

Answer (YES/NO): NO